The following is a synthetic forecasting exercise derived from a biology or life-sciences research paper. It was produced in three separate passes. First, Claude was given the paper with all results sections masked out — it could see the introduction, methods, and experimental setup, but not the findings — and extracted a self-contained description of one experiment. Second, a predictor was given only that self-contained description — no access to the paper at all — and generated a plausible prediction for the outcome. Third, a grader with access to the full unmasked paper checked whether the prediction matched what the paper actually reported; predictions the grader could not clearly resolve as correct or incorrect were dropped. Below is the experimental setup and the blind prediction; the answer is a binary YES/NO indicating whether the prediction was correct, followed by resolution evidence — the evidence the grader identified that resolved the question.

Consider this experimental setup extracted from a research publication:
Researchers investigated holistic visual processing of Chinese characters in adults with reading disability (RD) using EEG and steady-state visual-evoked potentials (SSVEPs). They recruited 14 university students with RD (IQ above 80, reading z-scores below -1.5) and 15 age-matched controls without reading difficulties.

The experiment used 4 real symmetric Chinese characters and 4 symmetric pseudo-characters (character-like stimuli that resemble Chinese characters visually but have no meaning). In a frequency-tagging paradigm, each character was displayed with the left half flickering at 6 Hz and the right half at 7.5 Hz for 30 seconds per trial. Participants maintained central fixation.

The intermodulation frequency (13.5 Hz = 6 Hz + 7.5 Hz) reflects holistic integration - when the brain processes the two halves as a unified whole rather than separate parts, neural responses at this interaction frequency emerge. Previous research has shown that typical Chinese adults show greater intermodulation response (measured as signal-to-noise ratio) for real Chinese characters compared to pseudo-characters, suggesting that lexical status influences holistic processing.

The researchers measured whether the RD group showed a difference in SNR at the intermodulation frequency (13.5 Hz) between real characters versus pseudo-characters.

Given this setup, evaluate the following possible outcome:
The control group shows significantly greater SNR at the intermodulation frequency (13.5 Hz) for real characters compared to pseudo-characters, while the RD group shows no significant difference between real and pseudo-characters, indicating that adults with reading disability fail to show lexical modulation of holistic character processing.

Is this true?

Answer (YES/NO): NO